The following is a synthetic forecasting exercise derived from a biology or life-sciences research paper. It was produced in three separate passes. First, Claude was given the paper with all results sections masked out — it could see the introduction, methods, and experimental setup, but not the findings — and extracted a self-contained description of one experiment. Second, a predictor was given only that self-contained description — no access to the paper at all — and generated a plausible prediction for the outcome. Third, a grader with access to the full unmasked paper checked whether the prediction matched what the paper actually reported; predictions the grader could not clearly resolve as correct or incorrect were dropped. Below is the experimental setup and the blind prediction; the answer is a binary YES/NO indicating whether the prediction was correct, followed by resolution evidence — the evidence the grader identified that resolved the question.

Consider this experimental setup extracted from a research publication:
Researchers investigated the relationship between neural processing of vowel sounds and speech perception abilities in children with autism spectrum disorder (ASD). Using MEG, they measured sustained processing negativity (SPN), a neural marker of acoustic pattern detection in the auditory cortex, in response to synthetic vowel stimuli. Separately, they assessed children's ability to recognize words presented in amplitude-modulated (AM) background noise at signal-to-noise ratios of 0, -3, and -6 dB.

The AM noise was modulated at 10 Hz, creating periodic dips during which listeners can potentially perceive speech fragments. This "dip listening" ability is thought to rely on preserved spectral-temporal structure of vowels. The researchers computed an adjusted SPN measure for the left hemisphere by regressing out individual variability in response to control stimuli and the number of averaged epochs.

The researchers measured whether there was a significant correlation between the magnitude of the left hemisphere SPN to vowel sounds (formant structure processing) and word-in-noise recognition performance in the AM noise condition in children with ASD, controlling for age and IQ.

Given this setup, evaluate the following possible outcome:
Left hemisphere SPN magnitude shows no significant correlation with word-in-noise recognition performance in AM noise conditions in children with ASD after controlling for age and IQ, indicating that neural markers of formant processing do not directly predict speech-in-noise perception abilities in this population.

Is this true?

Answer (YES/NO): NO